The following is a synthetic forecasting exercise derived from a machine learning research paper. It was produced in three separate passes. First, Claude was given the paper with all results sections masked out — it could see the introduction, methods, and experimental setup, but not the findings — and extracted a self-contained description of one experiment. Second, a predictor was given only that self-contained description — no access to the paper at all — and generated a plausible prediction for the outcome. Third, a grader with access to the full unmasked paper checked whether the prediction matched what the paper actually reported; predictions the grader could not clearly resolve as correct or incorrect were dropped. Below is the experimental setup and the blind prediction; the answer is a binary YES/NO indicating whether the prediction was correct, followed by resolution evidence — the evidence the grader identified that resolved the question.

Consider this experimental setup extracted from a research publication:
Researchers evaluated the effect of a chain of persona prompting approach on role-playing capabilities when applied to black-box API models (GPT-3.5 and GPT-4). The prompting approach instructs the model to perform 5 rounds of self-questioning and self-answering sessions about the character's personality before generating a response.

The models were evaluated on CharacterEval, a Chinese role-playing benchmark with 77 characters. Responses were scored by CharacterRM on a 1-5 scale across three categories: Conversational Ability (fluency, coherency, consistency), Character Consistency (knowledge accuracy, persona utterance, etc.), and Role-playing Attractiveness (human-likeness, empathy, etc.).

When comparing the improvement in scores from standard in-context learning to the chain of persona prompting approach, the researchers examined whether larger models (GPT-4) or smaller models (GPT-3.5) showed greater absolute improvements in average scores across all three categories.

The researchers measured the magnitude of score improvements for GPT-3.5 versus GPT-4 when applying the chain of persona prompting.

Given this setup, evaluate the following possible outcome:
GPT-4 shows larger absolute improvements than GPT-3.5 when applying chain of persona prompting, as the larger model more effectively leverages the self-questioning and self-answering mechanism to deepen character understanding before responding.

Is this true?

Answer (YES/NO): NO